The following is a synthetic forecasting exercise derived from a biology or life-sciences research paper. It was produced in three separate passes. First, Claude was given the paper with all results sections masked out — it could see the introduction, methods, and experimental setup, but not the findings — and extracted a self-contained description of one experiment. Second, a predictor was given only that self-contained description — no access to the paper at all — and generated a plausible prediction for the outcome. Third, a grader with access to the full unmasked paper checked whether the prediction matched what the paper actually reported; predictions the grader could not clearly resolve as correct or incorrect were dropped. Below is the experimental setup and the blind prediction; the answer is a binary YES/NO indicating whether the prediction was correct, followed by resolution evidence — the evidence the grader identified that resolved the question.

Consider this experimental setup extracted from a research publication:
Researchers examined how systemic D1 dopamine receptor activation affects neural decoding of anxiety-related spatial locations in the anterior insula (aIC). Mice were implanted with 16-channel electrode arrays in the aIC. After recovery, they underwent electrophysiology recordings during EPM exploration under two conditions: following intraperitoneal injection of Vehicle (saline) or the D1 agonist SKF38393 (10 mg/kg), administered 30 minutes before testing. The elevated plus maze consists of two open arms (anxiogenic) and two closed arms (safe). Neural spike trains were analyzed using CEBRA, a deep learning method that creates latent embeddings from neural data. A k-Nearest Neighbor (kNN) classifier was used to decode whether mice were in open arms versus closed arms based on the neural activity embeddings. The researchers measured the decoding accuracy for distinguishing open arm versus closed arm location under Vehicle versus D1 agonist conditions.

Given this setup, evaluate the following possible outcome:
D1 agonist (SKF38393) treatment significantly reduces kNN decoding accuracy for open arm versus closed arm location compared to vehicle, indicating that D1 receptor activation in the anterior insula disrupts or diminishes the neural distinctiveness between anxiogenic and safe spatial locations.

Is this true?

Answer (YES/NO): YES